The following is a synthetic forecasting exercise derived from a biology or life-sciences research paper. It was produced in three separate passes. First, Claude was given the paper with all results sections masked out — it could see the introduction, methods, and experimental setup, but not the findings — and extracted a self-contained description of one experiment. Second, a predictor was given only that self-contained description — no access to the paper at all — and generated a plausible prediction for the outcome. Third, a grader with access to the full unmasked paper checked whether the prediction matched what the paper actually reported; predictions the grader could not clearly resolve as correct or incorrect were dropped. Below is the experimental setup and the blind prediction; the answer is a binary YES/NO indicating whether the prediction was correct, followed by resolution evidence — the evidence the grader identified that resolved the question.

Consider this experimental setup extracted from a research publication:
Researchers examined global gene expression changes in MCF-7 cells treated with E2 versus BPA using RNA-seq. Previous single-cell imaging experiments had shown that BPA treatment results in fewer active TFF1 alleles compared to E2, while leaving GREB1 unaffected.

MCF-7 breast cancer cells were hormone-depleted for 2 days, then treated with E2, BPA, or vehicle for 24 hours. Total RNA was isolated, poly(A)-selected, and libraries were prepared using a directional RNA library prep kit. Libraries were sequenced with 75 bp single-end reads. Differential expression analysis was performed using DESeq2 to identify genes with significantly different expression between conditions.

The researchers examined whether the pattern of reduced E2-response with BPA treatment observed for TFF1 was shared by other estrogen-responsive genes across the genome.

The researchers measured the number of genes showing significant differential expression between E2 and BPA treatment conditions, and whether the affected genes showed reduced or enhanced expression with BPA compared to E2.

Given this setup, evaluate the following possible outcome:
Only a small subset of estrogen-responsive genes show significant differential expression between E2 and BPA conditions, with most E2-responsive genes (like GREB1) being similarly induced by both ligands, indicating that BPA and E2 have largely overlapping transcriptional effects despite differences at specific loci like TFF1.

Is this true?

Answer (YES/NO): NO